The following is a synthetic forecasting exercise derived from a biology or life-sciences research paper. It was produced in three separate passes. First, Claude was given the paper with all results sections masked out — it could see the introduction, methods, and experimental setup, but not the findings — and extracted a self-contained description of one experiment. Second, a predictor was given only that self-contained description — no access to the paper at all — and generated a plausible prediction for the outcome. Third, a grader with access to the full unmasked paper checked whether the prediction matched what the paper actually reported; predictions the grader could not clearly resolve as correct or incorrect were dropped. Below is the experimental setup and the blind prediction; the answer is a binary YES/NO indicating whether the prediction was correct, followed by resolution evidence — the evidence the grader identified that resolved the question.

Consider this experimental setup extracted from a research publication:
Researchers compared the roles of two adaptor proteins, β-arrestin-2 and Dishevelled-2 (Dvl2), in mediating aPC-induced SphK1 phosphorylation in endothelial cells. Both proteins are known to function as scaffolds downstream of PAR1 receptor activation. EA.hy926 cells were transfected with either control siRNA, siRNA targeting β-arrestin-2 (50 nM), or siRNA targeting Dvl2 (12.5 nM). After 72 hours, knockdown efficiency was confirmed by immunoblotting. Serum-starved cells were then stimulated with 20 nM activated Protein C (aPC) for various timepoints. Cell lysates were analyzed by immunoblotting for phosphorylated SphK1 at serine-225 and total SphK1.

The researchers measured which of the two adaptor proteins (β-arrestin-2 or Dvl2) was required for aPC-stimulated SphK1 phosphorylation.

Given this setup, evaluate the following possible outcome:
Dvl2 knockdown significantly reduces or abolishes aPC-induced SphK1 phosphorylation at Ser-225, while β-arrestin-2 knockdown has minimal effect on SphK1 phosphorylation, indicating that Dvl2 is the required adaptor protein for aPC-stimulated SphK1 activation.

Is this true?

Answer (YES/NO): NO